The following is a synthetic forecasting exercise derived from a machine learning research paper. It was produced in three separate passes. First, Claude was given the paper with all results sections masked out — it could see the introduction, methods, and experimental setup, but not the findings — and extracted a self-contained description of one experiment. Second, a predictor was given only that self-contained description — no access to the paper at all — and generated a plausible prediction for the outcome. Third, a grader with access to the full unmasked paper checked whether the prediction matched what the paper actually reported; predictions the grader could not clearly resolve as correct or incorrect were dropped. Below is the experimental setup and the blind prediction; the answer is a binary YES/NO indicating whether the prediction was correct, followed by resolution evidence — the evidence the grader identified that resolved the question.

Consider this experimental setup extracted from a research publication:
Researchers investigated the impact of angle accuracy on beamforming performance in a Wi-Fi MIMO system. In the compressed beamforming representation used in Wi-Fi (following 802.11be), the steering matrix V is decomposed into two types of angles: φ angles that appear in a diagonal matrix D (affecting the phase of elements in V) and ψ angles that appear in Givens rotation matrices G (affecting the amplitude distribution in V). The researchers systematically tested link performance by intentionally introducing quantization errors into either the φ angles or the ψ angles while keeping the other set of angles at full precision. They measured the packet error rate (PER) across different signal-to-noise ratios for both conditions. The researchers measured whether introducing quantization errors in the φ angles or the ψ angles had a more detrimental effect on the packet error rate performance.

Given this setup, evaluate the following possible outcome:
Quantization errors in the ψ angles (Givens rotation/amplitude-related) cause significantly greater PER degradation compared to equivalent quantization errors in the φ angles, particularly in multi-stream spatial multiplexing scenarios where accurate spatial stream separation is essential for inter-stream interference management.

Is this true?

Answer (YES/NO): NO